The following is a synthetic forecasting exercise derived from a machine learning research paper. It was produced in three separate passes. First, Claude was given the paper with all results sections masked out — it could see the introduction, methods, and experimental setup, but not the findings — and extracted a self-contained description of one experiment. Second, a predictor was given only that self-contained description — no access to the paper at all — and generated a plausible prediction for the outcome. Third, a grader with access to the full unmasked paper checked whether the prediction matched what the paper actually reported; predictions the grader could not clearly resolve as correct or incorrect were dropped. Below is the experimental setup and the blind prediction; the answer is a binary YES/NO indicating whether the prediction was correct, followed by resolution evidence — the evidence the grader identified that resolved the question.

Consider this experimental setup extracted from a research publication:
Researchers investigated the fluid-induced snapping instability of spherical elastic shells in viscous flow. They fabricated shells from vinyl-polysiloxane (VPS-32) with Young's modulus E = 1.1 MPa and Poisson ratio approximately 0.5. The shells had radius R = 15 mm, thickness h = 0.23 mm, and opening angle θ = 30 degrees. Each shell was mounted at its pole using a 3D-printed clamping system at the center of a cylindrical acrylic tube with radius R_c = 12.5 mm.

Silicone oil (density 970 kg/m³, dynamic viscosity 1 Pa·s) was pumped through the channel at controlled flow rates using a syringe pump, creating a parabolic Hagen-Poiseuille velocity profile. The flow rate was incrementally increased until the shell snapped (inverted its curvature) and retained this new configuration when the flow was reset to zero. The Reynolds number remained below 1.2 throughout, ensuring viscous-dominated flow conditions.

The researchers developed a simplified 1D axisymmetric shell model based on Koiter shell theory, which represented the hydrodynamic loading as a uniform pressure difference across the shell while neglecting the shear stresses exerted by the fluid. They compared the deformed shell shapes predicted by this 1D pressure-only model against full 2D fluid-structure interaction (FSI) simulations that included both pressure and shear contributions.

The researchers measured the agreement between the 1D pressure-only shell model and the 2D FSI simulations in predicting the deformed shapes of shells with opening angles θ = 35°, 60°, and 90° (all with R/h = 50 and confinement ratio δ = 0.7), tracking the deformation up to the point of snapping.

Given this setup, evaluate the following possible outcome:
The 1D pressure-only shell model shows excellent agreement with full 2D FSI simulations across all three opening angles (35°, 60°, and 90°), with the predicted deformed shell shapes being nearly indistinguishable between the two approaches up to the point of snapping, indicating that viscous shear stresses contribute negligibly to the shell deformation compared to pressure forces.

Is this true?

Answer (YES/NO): NO